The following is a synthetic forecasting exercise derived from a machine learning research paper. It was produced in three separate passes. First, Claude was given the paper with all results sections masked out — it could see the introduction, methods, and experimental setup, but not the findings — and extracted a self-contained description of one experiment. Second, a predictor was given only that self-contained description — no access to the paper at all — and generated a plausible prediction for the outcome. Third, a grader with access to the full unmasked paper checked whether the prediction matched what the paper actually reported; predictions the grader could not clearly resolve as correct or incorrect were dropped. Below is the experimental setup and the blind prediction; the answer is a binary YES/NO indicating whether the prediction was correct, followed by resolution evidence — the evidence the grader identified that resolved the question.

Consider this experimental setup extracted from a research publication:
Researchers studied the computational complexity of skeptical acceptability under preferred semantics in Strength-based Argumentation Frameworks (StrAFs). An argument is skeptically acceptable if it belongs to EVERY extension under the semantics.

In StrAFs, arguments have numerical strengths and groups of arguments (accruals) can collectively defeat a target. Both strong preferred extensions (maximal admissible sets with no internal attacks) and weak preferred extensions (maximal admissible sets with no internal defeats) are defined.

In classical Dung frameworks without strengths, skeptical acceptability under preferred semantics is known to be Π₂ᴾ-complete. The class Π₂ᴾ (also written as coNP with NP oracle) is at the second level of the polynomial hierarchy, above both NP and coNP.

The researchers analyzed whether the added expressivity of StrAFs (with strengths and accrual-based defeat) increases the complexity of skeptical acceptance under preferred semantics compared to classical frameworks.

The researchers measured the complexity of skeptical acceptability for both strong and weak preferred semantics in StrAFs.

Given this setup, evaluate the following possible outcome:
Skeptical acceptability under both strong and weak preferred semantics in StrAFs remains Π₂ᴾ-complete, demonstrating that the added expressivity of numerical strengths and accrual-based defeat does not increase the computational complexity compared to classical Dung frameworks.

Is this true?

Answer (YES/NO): YES